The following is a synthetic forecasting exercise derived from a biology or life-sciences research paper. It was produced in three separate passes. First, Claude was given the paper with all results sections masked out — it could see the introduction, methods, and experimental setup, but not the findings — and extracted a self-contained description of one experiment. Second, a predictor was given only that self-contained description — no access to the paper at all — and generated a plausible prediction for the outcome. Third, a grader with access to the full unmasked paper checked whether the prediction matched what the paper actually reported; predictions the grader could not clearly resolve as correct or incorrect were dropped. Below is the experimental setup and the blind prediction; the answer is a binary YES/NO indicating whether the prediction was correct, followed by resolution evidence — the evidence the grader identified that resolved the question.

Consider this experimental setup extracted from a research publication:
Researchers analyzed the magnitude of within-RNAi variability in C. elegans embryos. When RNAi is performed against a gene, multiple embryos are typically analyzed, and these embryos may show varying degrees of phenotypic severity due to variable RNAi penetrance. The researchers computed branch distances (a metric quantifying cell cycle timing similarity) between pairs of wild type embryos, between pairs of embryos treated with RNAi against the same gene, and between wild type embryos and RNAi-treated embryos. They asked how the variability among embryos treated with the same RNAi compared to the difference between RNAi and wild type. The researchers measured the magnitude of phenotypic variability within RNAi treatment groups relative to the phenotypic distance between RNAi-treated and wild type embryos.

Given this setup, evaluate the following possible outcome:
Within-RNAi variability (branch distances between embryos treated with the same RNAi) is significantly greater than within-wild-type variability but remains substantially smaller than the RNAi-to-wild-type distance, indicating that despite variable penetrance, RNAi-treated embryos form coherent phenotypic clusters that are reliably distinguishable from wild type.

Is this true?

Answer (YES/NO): NO